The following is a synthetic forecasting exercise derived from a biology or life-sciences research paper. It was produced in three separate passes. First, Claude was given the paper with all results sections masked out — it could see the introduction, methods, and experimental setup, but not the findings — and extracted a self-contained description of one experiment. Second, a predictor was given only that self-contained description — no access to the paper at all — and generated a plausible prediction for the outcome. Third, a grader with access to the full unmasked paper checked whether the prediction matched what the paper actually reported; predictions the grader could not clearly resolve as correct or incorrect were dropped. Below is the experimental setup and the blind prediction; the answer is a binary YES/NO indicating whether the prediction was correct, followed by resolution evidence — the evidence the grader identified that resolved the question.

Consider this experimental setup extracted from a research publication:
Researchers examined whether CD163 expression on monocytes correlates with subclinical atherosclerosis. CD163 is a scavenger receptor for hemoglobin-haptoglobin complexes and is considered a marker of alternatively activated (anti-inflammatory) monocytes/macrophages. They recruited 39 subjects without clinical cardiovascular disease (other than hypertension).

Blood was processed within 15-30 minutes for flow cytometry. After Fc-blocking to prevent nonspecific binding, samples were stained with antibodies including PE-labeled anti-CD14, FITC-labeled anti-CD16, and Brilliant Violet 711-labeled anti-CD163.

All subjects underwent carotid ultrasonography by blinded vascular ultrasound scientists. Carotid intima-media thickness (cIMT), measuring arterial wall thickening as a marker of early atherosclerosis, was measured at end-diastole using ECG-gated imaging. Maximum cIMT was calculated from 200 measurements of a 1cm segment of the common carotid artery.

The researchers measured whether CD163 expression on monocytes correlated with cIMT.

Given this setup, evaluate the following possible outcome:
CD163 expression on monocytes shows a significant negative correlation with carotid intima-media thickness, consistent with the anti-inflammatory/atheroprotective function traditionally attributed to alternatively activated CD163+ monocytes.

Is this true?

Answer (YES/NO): NO